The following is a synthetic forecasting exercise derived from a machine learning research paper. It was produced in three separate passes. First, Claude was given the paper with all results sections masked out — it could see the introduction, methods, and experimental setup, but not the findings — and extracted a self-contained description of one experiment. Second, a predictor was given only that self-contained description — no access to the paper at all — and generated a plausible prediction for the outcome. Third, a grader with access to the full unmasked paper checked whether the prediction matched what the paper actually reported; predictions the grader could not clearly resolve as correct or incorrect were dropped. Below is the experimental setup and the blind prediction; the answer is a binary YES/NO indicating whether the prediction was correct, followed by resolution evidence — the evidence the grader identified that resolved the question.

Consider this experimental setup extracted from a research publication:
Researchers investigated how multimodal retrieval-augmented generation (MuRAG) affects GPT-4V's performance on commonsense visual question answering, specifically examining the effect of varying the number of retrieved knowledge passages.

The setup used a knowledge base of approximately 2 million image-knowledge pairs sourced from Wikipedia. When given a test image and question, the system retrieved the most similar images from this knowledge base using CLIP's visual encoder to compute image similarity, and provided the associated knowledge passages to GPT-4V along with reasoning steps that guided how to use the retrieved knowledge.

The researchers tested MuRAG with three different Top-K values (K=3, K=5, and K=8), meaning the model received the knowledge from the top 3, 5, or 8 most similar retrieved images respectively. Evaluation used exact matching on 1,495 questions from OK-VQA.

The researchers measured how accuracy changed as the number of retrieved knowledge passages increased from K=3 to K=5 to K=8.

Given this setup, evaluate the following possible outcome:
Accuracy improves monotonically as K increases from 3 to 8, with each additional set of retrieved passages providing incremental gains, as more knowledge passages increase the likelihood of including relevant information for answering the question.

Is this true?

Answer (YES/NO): NO